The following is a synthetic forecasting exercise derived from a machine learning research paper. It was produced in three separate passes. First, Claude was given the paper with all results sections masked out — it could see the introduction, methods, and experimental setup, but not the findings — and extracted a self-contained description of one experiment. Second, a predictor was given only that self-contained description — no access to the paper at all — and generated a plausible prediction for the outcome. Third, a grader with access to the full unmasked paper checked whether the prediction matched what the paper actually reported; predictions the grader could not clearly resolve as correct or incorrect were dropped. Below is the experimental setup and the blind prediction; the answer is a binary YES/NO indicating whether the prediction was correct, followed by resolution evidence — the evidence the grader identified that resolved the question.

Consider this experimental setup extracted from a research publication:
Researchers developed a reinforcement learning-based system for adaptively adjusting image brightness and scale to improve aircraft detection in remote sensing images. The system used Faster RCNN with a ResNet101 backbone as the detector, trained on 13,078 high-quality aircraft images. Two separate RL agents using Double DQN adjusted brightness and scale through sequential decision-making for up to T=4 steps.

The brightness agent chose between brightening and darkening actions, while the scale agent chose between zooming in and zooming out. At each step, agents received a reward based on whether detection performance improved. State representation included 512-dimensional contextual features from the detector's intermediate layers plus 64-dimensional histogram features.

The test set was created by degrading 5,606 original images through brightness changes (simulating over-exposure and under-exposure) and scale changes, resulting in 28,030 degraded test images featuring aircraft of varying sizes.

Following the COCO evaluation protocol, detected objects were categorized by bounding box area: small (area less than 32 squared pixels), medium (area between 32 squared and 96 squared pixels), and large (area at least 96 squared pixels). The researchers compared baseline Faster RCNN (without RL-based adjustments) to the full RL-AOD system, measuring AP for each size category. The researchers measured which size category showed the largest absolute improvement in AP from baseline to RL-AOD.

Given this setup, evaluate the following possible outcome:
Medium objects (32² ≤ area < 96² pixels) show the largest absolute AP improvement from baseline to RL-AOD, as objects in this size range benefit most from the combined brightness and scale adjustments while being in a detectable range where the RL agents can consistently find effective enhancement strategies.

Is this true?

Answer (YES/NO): NO